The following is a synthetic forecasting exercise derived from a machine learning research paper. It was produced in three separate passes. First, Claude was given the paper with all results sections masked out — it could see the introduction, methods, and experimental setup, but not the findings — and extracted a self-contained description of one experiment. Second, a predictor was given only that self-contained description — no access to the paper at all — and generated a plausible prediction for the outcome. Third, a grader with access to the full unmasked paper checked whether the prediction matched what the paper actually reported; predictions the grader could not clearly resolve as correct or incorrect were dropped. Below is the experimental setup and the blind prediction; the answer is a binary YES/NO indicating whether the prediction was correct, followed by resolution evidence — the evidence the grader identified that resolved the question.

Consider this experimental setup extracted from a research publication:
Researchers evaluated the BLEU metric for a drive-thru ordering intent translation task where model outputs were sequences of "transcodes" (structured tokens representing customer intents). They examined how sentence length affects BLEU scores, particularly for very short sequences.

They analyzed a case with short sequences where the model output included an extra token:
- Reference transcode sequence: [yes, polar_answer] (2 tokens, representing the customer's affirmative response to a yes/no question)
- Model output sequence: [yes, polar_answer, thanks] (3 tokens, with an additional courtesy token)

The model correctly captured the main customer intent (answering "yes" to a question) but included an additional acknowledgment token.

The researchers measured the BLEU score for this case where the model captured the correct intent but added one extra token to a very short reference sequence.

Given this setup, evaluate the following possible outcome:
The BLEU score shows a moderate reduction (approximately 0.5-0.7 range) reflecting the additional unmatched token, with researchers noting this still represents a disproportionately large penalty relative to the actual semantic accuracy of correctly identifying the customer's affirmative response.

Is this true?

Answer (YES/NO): NO